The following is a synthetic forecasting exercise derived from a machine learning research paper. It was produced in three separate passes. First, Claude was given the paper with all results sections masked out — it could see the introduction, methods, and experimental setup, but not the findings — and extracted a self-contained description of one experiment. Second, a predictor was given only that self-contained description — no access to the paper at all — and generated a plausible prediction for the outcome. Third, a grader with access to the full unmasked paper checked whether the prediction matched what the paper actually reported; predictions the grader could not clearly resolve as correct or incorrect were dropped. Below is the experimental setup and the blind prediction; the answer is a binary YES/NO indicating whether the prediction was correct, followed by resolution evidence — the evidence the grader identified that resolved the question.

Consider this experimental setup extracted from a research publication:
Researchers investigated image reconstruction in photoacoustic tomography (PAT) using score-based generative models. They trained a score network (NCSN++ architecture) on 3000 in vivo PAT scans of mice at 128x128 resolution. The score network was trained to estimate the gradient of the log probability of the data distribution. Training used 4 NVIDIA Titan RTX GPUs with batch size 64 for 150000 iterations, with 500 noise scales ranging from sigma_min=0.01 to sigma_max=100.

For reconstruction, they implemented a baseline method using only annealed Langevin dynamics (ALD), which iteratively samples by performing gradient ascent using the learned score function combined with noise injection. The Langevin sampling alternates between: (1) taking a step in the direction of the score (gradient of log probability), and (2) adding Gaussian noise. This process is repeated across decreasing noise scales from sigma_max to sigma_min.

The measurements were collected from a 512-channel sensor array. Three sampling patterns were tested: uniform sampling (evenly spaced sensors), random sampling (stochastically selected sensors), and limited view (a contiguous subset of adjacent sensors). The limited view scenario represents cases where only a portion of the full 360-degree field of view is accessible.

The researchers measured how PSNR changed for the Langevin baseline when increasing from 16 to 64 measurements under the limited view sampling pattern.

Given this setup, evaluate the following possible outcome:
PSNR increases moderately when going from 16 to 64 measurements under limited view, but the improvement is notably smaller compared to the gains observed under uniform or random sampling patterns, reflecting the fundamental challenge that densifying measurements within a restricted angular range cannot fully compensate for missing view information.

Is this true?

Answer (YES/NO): NO